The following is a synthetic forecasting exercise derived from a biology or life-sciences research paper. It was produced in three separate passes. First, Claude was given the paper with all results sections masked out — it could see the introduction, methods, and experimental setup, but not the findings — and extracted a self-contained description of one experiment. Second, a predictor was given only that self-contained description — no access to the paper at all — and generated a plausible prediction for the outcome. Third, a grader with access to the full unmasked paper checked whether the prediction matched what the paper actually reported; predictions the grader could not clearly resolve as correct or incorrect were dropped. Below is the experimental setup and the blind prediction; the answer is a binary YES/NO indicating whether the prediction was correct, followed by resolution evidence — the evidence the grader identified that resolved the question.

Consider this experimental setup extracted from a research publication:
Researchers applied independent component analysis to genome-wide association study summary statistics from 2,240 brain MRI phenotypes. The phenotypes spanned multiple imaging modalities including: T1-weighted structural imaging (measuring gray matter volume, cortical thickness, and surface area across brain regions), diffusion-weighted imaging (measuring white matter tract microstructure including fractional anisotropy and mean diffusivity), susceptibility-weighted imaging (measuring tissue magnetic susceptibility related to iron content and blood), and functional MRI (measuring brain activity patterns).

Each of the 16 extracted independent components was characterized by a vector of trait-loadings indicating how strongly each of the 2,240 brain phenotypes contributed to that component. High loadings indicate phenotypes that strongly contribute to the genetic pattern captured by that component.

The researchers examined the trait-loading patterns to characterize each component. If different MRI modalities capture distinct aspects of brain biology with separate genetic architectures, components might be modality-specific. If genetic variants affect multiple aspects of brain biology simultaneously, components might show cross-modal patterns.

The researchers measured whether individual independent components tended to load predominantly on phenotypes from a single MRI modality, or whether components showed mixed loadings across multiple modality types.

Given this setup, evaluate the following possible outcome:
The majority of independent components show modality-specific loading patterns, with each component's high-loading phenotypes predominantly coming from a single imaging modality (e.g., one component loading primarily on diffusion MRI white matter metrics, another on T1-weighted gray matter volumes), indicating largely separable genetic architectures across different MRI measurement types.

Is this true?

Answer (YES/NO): NO